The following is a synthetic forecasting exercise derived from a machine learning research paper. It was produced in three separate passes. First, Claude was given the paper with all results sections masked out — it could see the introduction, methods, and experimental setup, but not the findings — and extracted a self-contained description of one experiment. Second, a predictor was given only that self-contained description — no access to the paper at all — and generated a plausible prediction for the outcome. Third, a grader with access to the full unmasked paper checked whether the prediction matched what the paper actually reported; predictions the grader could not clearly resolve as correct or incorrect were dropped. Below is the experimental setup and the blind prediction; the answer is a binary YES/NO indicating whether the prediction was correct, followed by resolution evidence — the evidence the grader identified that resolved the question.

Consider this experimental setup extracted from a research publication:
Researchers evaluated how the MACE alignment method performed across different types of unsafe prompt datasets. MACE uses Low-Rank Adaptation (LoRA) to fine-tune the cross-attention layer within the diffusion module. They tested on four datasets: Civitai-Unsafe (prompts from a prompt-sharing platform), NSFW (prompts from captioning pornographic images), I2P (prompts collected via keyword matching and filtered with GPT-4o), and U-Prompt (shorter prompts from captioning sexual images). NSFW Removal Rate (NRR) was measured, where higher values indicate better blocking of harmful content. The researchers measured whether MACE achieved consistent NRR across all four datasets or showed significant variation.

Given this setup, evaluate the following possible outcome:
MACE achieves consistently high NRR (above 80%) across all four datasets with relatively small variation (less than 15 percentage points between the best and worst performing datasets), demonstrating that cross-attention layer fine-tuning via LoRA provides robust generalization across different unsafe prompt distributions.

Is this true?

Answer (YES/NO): YES